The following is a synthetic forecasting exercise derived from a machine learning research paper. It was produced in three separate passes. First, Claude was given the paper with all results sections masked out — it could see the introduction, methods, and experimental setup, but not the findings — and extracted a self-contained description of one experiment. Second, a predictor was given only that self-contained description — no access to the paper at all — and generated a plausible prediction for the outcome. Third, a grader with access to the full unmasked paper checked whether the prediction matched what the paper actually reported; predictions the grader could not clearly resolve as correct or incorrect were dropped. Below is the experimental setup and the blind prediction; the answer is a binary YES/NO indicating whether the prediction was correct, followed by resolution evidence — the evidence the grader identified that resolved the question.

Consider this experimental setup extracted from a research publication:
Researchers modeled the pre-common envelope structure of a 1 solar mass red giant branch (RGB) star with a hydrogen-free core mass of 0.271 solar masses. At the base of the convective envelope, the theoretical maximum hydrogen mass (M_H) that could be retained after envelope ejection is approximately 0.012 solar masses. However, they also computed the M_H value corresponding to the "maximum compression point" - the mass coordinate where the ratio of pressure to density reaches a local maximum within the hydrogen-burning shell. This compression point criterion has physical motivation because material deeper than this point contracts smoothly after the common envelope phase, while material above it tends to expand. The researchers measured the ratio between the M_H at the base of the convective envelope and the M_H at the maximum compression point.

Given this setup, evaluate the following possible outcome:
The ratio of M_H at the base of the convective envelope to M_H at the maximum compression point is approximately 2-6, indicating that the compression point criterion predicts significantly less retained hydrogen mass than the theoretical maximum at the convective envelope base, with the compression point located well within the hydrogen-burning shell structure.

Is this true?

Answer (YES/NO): NO